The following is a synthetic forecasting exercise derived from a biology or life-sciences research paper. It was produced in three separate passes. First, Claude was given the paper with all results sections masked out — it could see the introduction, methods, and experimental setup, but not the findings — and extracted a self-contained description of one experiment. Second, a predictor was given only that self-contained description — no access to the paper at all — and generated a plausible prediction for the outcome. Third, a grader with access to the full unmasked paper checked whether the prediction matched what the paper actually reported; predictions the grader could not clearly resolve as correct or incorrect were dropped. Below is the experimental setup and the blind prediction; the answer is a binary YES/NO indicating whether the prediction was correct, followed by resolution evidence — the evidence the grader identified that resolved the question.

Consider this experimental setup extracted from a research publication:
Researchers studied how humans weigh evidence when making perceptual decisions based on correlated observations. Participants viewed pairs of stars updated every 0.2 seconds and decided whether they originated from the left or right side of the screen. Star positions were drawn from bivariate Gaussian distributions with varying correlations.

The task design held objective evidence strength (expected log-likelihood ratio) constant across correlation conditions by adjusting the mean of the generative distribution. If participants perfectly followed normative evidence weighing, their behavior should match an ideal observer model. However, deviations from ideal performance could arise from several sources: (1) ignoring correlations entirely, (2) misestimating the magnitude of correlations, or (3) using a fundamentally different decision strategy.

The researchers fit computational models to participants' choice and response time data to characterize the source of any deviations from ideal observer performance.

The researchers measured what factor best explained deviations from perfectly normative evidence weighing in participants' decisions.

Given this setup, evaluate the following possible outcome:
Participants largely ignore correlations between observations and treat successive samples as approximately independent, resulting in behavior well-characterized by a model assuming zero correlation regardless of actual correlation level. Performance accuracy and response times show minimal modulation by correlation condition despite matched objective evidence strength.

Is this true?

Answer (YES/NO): NO